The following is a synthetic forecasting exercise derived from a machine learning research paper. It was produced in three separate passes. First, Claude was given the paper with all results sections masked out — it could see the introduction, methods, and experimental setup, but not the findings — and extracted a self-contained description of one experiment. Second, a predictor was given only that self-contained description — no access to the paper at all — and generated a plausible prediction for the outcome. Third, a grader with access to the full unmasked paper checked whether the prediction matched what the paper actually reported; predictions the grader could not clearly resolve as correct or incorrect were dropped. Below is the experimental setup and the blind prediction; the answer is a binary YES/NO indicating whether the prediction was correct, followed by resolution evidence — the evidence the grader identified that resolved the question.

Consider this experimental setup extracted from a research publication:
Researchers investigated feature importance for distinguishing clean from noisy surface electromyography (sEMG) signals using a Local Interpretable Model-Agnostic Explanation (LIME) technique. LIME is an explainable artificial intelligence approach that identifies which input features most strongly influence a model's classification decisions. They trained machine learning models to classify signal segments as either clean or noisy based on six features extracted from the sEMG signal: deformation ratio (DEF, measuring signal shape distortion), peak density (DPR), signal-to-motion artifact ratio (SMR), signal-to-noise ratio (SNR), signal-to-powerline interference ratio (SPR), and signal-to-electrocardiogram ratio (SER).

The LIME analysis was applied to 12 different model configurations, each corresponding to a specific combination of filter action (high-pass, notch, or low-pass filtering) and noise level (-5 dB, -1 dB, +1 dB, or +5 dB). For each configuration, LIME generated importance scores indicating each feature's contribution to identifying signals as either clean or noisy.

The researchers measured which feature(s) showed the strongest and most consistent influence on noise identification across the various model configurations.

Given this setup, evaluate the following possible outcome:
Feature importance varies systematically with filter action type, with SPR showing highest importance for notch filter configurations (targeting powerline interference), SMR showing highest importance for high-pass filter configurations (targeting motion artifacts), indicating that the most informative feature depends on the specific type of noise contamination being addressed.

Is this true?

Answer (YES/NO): NO